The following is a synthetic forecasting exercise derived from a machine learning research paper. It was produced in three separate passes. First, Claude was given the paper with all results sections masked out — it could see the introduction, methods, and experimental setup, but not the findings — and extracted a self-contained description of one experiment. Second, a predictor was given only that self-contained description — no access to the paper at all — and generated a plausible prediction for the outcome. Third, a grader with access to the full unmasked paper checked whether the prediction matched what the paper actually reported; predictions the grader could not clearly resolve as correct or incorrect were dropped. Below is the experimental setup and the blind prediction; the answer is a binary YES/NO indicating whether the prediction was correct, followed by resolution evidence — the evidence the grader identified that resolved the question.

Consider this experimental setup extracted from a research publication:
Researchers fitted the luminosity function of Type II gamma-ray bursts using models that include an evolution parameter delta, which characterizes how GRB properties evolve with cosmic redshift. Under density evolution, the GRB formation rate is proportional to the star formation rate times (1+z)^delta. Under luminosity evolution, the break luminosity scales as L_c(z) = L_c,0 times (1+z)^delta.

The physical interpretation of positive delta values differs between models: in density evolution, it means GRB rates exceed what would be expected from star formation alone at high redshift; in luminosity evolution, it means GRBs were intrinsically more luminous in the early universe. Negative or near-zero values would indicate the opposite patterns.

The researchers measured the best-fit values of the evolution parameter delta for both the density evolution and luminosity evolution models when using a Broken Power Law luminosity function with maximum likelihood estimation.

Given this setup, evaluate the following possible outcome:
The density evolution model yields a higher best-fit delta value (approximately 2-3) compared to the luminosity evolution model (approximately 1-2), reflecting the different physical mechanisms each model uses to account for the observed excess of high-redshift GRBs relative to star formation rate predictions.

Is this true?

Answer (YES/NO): NO